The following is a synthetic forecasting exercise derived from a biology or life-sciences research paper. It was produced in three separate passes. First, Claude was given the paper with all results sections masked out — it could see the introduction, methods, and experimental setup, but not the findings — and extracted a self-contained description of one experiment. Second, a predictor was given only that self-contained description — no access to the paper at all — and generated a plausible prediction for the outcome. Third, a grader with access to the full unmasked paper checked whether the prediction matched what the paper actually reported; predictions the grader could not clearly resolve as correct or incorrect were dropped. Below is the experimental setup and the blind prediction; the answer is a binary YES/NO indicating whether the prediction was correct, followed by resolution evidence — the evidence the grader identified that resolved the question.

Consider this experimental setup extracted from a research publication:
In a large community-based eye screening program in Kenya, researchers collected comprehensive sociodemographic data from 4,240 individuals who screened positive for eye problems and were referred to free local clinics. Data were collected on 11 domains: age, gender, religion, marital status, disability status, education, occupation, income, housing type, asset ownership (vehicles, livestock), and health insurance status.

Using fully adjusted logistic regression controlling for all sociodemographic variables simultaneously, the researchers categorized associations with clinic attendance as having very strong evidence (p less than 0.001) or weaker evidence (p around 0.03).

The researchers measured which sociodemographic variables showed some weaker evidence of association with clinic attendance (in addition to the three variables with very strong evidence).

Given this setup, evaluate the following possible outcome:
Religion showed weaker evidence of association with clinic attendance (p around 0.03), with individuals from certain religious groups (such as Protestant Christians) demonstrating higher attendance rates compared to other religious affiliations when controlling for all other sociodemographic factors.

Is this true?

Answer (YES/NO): NO